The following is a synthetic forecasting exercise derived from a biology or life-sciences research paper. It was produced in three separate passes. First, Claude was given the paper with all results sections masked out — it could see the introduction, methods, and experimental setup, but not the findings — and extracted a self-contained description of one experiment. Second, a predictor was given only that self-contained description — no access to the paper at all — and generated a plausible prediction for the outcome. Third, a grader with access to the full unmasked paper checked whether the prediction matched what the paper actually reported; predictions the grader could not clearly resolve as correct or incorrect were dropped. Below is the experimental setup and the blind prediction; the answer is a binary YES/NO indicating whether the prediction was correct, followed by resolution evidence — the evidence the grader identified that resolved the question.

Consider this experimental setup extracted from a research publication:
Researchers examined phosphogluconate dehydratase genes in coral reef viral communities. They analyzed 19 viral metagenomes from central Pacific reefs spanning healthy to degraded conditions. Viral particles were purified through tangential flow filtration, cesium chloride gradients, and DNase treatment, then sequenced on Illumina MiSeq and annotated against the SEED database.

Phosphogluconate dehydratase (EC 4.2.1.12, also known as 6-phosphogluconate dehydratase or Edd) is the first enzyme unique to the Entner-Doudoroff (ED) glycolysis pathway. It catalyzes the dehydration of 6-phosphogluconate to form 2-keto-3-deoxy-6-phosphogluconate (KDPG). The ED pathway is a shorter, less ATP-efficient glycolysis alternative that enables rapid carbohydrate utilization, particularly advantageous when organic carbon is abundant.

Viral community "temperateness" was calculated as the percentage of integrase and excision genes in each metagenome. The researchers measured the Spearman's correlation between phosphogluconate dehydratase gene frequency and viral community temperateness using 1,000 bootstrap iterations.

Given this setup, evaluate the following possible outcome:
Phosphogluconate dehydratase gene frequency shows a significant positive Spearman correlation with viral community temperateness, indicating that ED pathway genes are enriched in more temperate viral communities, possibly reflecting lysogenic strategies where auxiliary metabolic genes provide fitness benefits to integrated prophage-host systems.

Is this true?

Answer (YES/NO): YES